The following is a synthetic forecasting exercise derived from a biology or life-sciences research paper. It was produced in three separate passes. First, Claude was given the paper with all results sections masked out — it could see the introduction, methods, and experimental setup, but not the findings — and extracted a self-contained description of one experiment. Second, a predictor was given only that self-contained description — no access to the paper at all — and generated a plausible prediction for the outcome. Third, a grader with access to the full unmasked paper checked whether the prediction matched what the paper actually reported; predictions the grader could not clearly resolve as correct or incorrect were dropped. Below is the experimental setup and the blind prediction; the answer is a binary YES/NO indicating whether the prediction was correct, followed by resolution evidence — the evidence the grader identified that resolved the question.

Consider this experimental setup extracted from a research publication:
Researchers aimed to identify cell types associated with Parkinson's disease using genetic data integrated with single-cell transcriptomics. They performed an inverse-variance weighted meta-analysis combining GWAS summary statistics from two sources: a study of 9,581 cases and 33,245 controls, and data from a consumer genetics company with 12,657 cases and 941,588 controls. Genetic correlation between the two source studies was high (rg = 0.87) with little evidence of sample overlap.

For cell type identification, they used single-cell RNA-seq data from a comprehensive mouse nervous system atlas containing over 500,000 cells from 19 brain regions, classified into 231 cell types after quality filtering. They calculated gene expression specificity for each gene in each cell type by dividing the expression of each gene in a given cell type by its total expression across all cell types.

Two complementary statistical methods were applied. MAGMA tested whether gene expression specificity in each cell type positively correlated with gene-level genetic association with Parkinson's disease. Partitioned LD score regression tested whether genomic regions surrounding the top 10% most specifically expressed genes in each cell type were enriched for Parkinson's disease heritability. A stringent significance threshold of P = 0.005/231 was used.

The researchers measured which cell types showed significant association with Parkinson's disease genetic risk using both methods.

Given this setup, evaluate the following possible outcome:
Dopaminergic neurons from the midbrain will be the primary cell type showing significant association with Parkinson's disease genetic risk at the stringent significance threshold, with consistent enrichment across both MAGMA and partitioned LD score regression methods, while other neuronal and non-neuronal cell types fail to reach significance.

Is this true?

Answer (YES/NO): NO